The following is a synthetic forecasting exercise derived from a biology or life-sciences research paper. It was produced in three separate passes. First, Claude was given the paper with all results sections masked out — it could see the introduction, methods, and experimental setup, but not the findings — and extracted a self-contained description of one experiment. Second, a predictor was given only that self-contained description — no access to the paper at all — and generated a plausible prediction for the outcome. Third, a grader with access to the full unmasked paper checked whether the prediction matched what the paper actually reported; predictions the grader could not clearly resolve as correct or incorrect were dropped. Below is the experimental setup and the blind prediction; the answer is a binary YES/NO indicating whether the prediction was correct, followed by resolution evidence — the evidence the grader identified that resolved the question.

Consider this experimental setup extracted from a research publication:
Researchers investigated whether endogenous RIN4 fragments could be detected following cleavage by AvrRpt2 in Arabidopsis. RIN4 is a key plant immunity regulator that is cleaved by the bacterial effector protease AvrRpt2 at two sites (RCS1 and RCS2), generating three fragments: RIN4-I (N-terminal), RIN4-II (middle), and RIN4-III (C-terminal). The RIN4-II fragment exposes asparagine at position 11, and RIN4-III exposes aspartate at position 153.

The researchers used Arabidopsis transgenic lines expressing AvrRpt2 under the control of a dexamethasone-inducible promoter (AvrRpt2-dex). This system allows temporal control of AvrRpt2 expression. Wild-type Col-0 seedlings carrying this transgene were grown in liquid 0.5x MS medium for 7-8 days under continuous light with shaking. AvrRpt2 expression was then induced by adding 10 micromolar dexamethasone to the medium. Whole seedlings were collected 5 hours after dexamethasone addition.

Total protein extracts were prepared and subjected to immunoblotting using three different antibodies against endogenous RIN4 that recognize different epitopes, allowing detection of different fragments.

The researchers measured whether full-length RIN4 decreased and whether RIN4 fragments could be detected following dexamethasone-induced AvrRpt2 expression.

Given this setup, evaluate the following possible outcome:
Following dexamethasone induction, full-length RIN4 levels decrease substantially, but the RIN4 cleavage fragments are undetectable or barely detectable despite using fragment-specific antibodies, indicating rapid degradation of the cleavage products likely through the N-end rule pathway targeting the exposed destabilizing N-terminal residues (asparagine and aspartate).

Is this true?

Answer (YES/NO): NO